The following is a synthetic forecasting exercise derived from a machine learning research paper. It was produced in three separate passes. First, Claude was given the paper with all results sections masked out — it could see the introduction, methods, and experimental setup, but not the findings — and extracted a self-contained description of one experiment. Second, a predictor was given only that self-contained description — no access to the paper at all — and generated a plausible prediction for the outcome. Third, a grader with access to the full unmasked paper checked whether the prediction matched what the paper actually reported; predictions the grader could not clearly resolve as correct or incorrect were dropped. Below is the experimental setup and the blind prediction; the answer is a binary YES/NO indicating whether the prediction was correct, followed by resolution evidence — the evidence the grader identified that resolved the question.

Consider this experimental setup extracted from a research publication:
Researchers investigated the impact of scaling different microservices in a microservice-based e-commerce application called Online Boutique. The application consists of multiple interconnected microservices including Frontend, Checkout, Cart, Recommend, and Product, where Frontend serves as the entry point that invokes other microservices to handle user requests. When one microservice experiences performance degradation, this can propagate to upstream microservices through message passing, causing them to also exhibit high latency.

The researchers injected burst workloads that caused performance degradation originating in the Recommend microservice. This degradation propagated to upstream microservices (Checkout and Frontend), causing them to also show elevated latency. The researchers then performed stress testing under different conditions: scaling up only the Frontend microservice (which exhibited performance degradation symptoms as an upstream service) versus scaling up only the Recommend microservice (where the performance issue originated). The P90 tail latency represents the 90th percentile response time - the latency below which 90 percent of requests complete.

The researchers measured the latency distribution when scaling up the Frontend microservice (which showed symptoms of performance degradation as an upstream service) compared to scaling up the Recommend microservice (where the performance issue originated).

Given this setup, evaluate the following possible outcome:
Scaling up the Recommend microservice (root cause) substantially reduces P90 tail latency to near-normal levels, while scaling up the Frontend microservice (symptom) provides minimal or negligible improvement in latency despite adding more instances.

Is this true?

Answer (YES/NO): YES